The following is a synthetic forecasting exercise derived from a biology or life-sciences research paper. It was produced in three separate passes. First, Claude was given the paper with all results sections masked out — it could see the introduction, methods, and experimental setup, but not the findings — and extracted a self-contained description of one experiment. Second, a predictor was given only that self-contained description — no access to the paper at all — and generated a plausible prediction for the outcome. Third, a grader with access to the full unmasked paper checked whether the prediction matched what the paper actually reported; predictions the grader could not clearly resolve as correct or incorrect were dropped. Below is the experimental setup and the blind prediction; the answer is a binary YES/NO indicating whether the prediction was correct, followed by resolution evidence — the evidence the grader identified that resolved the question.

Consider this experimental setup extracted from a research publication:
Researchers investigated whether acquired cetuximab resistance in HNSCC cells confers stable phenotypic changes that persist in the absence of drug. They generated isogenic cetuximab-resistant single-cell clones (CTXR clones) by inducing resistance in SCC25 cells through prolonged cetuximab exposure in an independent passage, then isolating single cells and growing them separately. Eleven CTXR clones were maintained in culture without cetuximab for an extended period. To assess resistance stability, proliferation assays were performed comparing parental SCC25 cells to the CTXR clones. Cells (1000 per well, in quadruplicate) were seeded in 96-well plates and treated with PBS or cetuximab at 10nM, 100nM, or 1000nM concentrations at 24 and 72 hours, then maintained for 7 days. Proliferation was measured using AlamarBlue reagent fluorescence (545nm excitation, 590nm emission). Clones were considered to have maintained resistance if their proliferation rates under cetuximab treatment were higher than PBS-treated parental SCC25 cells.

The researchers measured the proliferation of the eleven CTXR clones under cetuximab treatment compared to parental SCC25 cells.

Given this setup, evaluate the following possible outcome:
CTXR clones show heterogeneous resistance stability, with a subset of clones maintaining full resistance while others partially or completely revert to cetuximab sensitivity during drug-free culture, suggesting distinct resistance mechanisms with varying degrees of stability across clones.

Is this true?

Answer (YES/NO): NO